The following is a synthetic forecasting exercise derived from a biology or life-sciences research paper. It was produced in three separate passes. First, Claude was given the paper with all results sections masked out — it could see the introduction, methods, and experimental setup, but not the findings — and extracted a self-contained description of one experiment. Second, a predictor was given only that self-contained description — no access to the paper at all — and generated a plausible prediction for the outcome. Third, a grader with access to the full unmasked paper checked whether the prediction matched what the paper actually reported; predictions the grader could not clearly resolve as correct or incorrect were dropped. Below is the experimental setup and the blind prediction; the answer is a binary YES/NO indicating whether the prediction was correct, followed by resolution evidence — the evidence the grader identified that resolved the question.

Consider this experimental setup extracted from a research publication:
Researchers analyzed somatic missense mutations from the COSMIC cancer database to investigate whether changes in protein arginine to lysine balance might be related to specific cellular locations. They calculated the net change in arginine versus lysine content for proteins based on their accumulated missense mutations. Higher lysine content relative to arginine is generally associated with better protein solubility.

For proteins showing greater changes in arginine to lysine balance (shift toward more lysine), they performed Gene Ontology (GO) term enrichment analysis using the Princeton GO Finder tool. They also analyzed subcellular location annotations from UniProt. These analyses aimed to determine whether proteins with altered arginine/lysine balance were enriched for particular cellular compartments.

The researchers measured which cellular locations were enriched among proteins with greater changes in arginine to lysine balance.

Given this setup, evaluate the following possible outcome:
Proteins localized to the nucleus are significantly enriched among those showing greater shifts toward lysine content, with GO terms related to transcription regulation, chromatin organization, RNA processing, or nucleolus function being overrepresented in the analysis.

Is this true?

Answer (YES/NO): NO